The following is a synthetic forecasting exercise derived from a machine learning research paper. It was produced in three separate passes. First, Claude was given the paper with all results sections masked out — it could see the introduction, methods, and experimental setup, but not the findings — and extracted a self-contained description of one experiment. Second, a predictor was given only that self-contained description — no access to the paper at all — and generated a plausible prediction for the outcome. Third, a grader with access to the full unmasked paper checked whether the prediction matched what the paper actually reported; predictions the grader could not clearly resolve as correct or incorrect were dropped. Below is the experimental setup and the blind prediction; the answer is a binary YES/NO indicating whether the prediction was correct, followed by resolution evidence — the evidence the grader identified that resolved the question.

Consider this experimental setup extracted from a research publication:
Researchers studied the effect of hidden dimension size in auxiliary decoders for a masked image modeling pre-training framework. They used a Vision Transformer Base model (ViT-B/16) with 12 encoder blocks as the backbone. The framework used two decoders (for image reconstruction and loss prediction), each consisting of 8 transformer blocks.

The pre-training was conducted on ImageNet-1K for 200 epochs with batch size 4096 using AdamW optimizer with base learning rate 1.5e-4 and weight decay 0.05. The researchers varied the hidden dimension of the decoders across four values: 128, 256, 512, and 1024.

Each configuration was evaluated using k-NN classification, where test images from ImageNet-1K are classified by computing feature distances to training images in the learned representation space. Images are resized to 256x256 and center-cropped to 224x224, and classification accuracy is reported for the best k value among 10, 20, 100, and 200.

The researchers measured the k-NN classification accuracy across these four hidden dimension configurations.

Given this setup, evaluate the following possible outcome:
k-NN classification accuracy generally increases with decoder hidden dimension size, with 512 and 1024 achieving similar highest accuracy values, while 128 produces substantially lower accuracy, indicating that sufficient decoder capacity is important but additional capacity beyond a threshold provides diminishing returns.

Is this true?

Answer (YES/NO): YES